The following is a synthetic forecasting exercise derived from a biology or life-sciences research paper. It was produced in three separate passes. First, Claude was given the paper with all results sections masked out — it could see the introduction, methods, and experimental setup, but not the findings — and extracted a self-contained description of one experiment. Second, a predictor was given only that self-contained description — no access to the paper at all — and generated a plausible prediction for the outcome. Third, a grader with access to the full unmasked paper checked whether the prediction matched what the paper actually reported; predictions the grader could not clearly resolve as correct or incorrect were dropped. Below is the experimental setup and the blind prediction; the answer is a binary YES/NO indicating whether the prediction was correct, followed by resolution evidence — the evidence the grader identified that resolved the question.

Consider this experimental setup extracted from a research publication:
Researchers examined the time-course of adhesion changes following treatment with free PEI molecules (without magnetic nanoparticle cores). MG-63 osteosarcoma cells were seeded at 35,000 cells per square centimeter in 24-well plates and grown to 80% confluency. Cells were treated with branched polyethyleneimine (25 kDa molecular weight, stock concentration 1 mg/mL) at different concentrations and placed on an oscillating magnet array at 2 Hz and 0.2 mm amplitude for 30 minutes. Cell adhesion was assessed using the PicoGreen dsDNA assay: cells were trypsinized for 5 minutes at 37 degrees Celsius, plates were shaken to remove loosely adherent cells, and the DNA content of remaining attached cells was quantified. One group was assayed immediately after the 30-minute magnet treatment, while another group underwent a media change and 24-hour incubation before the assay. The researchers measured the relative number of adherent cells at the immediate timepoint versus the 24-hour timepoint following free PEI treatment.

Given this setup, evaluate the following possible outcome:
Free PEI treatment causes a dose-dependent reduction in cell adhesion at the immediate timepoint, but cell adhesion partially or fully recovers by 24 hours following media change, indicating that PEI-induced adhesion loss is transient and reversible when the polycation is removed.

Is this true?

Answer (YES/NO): NO